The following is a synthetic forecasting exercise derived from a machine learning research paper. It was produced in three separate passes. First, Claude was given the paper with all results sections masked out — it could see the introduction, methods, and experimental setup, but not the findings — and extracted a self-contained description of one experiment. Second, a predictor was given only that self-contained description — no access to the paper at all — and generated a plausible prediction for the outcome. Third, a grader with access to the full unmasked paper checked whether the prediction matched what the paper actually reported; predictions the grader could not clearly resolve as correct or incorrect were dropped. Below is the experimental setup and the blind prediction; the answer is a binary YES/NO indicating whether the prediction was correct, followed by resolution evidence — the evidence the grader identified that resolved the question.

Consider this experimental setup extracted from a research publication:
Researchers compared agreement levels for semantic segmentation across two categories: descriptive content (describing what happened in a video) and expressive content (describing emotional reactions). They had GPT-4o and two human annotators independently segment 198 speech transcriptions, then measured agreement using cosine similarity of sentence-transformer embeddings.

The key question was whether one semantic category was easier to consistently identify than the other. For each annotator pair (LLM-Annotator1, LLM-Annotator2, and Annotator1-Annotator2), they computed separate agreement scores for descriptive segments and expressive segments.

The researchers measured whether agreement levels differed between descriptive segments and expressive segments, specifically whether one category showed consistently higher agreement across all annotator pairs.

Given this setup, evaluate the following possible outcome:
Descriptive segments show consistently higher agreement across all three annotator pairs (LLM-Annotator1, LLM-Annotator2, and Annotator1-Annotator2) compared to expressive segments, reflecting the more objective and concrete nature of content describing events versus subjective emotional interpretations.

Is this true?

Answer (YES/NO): NO